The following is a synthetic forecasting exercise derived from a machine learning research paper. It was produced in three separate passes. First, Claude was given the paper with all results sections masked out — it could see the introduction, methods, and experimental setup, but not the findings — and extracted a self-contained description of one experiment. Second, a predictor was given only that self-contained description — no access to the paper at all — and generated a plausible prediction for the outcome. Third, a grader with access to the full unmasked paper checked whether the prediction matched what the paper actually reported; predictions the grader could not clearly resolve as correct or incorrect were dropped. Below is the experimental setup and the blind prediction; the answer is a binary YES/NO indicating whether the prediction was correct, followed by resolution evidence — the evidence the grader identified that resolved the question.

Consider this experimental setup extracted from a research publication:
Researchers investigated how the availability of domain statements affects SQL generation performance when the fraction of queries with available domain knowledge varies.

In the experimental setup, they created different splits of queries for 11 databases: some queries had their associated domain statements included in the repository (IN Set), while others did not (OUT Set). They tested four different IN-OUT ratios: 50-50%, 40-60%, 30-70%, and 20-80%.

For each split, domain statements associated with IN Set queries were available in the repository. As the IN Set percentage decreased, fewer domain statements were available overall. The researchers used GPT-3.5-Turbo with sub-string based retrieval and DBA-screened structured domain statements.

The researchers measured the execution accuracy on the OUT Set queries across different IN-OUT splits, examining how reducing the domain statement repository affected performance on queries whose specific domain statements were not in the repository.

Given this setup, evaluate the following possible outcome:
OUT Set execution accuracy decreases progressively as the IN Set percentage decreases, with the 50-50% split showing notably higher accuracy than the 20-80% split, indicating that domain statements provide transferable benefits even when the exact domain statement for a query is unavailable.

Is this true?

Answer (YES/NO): NO